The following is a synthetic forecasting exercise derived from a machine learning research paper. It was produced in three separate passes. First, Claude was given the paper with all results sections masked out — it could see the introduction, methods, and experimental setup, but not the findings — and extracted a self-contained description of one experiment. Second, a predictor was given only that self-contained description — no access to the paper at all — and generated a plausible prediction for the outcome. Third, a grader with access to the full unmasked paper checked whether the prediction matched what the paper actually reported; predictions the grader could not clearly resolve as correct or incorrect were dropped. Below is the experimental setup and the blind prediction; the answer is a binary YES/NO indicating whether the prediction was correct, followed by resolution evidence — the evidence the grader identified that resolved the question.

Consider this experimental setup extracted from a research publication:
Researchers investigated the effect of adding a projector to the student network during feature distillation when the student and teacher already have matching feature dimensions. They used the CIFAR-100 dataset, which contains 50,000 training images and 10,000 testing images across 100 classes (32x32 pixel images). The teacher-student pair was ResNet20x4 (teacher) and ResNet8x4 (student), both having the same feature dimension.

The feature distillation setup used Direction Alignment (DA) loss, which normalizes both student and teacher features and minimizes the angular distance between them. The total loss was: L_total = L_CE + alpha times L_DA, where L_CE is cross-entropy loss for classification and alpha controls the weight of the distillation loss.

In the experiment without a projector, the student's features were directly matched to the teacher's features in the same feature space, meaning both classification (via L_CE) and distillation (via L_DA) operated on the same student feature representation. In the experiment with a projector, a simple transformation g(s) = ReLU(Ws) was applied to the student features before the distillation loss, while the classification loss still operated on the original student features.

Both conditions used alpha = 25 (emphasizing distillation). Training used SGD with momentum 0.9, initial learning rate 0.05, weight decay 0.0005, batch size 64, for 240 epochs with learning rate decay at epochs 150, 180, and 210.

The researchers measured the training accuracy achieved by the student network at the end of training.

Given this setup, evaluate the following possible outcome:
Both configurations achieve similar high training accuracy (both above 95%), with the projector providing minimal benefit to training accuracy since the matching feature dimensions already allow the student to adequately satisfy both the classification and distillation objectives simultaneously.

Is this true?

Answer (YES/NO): NO